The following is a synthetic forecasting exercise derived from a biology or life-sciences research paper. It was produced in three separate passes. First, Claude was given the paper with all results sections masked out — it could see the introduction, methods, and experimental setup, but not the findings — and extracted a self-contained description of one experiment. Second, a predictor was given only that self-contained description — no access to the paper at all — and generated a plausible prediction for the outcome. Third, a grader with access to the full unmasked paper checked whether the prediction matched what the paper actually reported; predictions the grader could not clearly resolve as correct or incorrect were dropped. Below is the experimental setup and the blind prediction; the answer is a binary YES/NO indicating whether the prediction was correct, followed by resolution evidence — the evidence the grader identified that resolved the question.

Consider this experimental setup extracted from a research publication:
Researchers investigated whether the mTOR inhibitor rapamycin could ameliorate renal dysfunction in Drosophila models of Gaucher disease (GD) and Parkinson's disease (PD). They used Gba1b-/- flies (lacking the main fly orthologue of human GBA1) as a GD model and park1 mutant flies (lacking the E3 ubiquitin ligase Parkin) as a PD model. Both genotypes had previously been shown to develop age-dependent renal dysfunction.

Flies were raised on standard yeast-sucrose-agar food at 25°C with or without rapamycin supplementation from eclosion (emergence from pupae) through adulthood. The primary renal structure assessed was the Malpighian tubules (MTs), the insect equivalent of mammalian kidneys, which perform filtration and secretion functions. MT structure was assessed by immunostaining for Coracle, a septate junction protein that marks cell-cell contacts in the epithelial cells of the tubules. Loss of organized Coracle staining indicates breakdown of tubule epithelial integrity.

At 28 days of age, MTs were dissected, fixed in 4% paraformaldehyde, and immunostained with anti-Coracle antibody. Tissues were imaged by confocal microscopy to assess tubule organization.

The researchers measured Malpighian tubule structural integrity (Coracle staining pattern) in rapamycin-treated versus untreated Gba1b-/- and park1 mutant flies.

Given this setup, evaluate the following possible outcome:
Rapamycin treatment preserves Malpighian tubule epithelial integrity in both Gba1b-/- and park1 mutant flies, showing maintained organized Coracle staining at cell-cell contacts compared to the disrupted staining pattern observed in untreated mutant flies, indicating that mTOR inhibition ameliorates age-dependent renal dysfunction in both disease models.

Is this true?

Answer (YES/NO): NO